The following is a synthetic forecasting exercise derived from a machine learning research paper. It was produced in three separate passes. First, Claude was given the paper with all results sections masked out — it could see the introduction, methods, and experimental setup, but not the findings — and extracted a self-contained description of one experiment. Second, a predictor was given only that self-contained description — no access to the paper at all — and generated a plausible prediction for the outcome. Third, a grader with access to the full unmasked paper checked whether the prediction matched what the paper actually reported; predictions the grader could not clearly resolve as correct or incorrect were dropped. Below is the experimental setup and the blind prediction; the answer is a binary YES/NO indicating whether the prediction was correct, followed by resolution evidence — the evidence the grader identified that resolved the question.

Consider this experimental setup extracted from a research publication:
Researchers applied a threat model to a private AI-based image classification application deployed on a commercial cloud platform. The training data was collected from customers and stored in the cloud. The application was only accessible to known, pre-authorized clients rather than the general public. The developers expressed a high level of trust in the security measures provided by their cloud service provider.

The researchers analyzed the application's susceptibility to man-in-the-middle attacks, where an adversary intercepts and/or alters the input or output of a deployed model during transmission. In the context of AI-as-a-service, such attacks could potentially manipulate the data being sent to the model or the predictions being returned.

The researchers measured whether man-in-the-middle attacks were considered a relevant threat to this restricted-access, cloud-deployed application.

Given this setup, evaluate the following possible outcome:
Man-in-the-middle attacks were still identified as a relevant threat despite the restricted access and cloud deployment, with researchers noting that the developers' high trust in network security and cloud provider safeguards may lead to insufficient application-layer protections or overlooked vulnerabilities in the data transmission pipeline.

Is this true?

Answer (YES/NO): NO